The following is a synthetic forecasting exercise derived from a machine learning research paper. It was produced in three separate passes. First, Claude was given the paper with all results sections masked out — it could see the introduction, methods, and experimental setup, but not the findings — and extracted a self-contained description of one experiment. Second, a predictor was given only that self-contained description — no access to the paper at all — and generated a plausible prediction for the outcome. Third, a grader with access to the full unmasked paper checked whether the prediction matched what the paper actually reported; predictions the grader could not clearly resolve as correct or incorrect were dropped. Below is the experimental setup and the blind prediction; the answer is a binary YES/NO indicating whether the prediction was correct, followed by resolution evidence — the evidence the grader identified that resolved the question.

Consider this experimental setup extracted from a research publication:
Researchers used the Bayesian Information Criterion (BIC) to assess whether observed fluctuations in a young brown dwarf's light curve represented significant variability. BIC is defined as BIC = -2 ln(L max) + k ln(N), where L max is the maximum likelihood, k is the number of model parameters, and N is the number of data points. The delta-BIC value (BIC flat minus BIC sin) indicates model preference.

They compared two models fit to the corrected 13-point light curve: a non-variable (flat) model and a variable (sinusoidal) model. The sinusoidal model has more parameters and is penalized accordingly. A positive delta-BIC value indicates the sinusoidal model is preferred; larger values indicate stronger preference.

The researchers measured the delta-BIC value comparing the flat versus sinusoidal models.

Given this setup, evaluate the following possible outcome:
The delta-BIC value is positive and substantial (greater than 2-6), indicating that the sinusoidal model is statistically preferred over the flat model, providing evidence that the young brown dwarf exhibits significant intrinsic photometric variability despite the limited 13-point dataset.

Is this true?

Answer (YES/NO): YES